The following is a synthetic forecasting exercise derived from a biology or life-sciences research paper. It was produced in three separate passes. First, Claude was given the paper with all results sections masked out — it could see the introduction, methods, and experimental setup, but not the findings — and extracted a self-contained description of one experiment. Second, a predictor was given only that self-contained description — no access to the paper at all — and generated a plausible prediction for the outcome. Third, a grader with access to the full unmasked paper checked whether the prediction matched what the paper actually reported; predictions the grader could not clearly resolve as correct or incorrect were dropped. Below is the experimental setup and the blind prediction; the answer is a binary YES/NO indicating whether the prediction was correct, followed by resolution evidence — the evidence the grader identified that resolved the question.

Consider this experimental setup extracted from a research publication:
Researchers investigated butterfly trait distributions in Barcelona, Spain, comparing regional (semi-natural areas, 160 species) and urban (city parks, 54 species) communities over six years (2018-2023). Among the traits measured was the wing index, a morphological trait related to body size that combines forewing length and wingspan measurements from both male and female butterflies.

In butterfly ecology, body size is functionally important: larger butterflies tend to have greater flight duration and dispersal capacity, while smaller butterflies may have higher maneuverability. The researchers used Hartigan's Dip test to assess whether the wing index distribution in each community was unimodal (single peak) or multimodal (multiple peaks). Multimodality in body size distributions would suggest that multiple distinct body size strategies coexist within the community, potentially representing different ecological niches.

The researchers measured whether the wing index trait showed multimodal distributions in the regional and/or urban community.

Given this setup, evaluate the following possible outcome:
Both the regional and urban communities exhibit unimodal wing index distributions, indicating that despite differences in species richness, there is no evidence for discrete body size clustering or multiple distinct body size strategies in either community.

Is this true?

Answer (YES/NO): NO